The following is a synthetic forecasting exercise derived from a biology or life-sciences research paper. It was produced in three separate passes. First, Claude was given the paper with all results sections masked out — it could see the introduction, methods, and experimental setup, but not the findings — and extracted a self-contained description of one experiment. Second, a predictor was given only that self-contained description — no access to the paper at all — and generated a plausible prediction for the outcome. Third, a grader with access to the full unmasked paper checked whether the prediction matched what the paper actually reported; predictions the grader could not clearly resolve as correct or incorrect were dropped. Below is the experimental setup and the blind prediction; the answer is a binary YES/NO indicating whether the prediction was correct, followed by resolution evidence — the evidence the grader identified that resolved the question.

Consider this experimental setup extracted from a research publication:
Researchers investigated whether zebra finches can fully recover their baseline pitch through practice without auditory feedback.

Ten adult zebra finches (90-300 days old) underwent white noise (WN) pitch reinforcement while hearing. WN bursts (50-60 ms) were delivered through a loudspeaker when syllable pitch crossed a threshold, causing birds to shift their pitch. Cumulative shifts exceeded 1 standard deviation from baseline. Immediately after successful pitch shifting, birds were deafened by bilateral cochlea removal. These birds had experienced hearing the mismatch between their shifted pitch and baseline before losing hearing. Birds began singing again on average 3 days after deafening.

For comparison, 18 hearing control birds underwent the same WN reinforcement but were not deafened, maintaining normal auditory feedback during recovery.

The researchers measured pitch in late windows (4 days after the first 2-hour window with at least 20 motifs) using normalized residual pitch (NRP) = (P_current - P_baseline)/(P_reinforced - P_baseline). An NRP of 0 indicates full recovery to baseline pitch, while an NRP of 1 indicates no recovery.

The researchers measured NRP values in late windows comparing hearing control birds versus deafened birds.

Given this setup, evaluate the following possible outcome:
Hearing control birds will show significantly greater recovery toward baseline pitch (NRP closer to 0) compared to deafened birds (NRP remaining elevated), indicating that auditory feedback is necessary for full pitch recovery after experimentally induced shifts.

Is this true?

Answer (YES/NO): YES